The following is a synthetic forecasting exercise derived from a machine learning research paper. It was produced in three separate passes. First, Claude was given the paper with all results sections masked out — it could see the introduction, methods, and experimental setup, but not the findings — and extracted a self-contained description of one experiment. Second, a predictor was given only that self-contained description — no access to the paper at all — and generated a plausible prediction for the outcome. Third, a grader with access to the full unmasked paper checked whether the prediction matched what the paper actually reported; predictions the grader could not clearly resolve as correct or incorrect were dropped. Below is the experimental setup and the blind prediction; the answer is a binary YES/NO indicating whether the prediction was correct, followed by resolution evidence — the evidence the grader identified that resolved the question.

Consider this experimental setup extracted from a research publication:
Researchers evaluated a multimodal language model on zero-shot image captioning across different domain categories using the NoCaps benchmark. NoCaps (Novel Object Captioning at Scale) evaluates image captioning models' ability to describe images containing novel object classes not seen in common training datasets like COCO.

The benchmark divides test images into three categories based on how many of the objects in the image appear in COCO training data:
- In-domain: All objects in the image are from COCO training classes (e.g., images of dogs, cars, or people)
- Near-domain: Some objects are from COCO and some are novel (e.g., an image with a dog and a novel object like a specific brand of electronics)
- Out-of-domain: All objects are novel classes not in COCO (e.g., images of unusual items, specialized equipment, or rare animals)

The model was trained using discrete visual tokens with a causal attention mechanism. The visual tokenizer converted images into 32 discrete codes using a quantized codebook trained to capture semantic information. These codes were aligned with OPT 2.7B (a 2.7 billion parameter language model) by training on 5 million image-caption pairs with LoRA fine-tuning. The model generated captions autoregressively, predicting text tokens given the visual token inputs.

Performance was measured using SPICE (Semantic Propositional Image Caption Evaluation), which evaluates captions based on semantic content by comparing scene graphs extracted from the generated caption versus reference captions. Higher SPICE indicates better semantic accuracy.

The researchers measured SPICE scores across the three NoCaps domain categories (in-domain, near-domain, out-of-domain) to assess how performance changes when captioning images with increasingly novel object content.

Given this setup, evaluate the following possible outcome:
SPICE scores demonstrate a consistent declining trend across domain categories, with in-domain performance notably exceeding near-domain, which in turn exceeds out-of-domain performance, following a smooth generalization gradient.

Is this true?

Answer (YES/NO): NO